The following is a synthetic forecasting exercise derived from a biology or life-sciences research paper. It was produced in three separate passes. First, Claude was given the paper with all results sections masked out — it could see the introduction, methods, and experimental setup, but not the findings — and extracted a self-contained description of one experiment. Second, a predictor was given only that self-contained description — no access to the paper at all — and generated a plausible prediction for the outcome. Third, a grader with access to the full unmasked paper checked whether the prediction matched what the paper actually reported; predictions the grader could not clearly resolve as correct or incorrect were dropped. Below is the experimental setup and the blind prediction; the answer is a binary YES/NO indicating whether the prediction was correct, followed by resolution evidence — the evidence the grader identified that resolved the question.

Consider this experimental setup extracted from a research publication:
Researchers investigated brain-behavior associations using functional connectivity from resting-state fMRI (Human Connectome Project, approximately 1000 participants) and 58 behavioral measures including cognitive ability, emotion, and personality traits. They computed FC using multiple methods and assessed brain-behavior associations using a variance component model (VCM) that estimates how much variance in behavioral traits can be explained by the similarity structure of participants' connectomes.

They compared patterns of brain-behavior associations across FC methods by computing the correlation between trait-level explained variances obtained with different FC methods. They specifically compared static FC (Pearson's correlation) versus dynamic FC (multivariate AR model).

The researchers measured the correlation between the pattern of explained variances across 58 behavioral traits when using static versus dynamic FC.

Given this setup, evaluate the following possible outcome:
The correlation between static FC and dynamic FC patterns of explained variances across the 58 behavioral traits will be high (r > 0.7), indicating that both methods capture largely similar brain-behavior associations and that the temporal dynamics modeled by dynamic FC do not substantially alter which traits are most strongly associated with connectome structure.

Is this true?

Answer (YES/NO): YES